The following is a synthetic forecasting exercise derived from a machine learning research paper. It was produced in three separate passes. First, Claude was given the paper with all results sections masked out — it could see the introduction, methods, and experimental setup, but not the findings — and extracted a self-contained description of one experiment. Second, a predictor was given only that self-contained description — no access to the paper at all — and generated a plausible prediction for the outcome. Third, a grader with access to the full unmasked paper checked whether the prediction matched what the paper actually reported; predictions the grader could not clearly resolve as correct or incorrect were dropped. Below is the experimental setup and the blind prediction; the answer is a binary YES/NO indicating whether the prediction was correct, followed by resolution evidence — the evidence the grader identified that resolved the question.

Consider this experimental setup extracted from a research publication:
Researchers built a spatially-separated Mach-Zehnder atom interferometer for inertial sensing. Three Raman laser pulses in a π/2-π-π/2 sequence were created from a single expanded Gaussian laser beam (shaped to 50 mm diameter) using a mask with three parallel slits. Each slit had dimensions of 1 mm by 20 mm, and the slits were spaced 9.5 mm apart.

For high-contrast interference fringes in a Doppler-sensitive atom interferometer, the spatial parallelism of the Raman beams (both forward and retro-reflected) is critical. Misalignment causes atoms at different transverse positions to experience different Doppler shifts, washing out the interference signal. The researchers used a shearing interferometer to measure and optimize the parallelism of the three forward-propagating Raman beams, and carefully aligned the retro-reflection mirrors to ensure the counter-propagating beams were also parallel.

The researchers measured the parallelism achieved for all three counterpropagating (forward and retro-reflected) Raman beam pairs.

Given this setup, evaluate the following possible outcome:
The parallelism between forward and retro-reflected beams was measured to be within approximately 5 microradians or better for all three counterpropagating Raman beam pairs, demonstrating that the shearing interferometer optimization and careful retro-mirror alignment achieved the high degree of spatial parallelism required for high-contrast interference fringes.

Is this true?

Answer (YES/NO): NO